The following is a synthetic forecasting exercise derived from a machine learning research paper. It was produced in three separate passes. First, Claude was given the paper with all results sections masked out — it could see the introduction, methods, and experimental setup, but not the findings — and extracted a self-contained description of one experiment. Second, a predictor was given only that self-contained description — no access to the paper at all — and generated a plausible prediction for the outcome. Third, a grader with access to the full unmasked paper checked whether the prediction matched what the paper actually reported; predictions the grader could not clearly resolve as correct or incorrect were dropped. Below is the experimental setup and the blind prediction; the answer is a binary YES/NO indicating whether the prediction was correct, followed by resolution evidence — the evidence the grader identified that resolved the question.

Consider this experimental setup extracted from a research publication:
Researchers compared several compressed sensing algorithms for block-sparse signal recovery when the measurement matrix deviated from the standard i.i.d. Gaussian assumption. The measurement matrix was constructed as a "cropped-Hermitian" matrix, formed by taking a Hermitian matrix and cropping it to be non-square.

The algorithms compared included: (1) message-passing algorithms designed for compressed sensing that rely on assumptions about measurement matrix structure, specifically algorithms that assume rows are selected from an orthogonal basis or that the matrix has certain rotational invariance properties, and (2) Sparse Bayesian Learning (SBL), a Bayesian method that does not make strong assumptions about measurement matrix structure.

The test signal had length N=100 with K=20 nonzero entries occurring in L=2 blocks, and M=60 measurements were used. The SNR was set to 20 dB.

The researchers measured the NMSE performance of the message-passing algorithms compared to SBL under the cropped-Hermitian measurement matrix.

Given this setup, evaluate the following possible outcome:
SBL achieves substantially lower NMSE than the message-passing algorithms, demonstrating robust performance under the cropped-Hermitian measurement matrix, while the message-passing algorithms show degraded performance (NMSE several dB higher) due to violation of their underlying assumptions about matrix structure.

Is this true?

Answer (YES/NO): YES